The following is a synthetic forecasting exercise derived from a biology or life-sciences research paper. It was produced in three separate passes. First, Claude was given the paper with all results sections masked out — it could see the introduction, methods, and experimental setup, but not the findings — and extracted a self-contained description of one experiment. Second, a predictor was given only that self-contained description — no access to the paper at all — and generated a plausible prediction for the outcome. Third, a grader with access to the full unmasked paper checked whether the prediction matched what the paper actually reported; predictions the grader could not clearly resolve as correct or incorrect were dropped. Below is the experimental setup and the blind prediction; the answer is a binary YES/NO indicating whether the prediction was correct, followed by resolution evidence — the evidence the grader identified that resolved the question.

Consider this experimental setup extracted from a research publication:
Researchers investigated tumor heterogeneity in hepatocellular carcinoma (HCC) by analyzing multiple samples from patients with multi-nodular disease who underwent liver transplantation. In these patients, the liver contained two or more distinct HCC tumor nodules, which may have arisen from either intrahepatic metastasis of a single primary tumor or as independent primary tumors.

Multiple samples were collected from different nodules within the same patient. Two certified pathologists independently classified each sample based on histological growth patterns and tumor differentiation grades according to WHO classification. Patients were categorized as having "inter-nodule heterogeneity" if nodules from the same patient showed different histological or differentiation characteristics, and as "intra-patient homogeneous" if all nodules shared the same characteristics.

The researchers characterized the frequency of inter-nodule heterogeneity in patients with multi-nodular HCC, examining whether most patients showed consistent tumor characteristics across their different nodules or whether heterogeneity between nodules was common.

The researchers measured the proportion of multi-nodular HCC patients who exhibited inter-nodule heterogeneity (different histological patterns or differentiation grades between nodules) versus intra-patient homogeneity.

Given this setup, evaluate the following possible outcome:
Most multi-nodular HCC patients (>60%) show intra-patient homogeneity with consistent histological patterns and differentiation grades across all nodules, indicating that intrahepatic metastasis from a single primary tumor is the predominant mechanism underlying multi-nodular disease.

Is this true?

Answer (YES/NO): NO